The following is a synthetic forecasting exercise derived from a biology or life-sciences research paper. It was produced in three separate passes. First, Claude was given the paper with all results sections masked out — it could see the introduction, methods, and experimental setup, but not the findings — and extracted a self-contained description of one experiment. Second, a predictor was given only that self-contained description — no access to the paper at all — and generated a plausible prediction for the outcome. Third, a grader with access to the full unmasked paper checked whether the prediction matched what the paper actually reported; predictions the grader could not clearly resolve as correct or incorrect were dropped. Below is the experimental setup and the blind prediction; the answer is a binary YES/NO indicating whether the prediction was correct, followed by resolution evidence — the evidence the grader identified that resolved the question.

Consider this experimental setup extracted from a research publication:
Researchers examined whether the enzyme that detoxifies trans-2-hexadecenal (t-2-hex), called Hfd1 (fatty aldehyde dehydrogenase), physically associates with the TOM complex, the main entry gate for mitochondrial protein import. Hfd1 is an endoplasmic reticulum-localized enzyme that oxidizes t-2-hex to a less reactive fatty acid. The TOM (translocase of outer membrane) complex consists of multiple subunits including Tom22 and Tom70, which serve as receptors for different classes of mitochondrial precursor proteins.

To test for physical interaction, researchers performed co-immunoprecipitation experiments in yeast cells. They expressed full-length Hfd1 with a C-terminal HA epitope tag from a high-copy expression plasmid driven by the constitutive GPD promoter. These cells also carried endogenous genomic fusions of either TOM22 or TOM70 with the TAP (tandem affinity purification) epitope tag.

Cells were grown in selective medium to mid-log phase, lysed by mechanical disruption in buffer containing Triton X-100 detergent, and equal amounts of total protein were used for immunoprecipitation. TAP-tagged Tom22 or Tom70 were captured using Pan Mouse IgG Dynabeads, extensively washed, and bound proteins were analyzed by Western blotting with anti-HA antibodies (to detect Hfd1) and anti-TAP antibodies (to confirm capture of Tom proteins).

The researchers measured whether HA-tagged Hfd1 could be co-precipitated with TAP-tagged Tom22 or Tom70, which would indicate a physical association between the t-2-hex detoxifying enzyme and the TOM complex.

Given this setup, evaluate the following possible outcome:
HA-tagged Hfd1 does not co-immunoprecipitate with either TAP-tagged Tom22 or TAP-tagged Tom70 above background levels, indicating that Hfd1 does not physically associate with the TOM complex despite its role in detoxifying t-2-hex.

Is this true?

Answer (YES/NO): NO